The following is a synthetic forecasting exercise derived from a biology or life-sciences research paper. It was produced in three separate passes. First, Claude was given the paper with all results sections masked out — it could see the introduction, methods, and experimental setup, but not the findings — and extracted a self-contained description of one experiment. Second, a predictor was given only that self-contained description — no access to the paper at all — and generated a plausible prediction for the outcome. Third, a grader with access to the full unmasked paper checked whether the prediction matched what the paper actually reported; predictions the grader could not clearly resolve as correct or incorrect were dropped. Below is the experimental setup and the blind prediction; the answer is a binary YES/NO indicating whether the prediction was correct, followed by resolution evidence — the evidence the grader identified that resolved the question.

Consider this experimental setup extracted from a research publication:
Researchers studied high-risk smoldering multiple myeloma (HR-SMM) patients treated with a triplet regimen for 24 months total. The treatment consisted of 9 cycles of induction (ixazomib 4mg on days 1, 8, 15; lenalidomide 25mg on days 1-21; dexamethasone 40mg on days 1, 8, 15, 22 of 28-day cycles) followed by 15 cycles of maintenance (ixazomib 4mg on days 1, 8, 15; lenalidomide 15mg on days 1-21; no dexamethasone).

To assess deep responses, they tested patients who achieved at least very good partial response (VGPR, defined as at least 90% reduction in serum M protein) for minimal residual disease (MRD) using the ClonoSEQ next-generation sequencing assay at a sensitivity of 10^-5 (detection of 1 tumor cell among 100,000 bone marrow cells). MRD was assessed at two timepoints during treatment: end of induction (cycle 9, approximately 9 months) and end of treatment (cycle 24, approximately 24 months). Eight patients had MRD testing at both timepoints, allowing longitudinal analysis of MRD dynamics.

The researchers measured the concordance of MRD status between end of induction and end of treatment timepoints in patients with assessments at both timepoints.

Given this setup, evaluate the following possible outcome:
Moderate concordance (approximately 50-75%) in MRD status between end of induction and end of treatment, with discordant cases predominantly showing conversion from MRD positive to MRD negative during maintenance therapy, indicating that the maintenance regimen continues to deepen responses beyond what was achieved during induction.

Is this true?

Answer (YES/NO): NO